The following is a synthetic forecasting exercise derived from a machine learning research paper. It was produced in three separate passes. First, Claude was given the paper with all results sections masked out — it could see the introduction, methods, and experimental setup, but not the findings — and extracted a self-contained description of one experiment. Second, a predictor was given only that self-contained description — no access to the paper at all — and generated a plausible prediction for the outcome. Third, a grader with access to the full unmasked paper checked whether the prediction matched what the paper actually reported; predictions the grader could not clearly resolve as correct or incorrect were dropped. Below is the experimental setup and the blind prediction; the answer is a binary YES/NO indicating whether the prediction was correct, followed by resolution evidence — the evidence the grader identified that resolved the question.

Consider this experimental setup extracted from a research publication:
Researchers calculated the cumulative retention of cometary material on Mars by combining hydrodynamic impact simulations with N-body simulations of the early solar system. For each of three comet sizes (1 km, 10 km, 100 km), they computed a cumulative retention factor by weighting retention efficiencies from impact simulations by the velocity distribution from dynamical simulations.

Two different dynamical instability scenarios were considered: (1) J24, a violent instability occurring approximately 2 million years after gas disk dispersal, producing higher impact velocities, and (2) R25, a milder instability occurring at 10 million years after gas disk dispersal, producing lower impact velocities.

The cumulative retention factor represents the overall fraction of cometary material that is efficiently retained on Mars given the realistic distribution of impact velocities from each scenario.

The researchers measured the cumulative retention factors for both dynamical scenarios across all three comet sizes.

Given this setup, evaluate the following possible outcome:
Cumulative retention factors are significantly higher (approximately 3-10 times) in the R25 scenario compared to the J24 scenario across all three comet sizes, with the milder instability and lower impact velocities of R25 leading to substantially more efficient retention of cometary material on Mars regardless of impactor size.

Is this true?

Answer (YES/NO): YES